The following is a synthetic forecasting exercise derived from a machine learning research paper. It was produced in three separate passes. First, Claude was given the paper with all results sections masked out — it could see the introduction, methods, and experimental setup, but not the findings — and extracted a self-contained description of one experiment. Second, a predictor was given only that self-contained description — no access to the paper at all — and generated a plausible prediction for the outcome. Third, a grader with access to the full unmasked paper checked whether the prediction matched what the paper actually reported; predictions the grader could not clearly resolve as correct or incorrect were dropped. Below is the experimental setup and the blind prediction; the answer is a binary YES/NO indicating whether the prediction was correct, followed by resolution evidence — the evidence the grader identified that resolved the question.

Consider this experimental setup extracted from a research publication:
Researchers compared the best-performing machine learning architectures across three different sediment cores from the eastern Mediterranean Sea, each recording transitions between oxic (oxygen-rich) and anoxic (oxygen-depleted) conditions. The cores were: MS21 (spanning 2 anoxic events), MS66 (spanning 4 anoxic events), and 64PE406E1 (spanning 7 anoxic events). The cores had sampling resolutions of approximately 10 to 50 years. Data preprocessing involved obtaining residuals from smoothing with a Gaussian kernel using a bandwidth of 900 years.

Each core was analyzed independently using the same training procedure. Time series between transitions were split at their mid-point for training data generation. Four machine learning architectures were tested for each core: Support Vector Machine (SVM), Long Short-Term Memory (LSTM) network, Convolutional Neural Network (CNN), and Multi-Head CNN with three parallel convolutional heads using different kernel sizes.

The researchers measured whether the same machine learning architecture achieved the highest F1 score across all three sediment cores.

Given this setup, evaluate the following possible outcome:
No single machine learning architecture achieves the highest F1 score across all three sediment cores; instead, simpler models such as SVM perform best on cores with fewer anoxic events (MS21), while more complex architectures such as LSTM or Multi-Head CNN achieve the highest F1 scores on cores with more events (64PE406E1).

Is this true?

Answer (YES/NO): NO